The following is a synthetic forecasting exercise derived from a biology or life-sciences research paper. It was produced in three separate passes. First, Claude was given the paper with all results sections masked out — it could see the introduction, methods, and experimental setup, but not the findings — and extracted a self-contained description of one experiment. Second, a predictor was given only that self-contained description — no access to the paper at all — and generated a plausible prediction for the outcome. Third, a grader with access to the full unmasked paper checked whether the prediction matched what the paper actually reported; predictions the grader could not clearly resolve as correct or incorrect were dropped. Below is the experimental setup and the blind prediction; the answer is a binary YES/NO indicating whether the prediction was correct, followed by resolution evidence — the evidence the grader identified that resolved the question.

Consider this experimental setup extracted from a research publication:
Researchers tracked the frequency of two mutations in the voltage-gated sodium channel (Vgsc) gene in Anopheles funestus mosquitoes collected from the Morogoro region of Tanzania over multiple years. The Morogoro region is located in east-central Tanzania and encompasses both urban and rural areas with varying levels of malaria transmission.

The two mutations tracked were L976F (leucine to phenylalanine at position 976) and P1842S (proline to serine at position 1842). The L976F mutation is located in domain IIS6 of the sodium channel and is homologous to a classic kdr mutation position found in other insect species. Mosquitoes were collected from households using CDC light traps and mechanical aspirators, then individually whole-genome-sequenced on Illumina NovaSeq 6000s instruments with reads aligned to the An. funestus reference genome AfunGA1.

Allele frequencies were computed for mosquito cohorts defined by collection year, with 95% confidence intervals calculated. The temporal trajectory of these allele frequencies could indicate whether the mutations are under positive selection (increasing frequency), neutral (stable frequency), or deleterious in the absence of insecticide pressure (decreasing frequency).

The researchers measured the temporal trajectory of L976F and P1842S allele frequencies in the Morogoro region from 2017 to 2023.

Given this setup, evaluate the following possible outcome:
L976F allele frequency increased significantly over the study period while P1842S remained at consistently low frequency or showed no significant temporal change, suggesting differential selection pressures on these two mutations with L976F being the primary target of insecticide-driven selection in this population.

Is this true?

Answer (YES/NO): NO